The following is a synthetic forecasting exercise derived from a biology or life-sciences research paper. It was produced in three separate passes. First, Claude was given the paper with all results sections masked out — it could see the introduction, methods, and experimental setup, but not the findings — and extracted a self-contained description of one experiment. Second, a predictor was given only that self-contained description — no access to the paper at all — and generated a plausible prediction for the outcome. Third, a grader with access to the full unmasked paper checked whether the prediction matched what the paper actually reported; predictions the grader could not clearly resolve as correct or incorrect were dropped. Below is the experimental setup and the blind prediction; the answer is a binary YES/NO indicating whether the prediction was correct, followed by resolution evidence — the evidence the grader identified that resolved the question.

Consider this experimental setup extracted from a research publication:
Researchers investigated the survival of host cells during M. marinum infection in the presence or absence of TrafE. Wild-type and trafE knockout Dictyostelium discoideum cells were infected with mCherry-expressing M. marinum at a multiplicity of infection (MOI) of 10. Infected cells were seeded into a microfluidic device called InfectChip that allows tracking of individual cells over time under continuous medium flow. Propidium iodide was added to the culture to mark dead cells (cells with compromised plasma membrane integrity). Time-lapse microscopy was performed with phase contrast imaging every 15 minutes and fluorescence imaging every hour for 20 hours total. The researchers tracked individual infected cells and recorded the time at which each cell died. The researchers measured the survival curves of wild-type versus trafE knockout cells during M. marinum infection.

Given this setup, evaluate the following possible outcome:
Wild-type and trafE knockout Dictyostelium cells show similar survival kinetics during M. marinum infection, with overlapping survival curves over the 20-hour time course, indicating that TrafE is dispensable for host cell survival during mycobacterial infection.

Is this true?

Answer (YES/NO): NO